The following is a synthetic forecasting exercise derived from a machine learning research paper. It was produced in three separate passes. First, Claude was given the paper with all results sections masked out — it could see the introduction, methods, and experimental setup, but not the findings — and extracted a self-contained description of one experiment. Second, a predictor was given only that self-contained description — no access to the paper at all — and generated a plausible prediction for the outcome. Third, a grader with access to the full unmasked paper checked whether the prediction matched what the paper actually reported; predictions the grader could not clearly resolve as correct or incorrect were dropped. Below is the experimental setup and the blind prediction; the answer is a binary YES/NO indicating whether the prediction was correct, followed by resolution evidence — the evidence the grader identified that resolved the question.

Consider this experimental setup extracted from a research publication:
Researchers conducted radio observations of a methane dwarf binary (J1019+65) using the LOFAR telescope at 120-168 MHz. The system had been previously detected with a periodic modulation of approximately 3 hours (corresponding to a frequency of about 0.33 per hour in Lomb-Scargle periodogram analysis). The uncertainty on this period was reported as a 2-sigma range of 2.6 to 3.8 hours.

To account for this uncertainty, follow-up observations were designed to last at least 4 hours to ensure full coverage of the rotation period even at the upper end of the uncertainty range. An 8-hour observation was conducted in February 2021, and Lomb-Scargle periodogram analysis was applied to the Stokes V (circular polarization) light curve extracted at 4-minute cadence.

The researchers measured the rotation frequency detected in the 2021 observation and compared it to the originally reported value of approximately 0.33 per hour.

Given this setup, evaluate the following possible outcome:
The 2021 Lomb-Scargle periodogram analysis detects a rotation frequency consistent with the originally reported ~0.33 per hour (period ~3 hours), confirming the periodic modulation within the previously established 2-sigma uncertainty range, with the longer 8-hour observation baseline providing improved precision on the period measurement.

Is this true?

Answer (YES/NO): YES